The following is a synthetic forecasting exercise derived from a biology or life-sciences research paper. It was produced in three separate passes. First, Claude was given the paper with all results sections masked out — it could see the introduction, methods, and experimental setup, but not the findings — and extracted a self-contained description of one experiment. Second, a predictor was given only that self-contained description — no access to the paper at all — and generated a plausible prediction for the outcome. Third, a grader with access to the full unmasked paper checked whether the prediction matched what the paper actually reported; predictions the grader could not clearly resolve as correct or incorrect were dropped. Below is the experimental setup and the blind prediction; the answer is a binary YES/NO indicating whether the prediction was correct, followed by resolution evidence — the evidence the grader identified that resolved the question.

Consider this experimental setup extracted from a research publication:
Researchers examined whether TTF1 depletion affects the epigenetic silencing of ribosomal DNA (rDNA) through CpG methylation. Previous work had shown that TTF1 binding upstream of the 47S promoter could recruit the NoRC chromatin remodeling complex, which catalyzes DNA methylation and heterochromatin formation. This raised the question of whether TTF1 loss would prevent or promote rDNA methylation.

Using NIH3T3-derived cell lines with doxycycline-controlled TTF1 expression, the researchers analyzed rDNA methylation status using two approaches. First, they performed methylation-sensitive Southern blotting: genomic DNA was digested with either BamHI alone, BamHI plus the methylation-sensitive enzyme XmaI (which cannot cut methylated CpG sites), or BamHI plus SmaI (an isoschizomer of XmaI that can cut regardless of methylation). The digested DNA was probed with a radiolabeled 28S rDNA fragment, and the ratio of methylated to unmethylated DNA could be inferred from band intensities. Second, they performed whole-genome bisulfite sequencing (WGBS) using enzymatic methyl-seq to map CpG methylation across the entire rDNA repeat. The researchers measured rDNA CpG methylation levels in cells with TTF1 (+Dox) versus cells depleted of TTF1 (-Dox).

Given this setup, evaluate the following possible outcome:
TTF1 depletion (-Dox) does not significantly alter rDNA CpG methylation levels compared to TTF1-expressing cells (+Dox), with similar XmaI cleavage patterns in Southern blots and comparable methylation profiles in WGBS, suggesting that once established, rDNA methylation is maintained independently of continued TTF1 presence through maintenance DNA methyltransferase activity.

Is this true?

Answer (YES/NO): YES